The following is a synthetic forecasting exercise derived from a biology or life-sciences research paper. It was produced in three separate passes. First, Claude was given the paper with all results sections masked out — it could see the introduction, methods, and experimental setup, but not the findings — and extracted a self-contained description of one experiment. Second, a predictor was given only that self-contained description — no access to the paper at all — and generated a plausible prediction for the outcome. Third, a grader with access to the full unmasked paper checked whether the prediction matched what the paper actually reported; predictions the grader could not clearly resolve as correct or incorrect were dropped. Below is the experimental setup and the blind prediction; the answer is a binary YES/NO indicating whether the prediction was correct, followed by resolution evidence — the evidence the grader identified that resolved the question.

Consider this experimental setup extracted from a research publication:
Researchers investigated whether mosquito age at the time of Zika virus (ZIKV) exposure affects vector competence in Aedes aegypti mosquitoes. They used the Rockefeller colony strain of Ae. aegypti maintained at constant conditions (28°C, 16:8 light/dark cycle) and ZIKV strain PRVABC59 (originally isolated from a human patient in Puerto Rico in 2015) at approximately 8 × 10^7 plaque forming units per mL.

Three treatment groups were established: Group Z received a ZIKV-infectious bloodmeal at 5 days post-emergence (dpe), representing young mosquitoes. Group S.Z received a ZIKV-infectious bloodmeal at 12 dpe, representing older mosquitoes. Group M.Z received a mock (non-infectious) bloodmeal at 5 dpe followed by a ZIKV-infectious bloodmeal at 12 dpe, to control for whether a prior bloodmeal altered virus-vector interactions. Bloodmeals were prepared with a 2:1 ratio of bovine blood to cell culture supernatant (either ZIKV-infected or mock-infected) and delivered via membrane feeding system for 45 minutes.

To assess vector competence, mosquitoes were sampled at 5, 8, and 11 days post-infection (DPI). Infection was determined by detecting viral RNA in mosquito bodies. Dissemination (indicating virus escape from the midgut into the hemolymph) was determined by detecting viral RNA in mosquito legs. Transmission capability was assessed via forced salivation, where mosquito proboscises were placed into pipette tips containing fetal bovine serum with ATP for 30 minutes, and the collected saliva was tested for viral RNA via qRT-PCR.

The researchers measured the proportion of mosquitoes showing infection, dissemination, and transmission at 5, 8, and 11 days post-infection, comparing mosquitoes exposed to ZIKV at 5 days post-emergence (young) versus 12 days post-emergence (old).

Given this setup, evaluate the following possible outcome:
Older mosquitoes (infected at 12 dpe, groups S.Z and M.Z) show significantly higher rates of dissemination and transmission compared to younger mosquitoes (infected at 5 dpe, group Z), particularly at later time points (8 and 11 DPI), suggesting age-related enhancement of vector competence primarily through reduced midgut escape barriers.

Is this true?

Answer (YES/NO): NO